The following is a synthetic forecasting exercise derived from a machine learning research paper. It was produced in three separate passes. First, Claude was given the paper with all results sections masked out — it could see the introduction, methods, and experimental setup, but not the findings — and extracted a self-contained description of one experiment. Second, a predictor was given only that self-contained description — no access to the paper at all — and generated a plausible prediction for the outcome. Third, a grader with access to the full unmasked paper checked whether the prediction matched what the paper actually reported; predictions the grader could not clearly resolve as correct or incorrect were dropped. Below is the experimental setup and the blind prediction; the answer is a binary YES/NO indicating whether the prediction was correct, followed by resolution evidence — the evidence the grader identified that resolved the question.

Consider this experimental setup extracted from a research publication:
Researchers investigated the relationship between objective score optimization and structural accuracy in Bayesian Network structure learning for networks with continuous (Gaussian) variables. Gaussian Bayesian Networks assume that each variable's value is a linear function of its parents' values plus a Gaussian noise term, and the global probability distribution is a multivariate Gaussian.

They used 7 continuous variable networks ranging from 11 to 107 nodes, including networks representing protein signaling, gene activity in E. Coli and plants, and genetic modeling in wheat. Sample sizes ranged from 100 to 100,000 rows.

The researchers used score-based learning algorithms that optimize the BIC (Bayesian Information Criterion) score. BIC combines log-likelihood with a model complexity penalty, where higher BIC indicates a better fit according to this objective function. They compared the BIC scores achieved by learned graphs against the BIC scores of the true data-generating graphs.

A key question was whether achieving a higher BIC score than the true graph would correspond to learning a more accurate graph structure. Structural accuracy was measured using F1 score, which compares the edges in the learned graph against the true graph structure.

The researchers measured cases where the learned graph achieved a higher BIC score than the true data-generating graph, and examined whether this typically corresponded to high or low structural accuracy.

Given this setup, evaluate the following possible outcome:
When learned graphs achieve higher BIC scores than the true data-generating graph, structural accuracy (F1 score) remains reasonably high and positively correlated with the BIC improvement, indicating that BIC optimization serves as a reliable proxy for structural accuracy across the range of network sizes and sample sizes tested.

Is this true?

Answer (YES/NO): NO